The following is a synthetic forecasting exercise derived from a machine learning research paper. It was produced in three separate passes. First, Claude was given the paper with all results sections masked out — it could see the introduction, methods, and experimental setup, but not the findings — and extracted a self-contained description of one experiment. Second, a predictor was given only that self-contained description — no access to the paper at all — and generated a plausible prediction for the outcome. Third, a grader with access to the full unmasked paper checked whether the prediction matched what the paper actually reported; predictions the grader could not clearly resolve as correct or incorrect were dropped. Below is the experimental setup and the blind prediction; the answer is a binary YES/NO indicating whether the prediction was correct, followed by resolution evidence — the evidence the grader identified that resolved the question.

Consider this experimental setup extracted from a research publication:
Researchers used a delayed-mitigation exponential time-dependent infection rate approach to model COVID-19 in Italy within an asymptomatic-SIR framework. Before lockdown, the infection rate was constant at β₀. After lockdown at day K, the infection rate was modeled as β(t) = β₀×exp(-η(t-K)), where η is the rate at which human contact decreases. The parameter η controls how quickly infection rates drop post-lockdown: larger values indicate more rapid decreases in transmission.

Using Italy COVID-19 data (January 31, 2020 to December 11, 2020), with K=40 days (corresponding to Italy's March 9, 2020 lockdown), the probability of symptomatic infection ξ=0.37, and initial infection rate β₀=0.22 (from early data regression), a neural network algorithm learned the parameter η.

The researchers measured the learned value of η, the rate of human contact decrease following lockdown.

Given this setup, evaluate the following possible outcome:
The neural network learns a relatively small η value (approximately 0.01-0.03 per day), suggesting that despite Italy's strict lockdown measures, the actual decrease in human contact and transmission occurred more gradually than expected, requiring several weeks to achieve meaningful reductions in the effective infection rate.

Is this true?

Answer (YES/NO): NO